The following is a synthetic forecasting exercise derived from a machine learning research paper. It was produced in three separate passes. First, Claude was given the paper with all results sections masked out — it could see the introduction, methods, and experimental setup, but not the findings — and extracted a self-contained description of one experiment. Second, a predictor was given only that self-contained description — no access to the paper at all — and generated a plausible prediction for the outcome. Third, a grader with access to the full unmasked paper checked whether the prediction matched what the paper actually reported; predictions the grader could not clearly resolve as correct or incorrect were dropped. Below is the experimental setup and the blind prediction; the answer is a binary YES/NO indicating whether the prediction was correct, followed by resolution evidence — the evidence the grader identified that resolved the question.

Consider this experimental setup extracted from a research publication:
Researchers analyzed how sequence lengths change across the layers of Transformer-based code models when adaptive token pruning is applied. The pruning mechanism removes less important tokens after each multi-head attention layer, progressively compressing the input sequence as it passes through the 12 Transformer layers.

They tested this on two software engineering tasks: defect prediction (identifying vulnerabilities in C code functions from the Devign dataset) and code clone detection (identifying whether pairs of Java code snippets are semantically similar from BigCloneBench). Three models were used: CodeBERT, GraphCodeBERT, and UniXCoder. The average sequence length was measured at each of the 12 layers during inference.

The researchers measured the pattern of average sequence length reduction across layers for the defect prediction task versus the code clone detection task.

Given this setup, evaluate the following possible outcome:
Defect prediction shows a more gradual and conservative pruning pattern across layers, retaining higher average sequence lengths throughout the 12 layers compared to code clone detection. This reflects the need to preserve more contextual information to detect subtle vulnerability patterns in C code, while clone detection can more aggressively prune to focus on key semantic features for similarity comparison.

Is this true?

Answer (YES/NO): NO